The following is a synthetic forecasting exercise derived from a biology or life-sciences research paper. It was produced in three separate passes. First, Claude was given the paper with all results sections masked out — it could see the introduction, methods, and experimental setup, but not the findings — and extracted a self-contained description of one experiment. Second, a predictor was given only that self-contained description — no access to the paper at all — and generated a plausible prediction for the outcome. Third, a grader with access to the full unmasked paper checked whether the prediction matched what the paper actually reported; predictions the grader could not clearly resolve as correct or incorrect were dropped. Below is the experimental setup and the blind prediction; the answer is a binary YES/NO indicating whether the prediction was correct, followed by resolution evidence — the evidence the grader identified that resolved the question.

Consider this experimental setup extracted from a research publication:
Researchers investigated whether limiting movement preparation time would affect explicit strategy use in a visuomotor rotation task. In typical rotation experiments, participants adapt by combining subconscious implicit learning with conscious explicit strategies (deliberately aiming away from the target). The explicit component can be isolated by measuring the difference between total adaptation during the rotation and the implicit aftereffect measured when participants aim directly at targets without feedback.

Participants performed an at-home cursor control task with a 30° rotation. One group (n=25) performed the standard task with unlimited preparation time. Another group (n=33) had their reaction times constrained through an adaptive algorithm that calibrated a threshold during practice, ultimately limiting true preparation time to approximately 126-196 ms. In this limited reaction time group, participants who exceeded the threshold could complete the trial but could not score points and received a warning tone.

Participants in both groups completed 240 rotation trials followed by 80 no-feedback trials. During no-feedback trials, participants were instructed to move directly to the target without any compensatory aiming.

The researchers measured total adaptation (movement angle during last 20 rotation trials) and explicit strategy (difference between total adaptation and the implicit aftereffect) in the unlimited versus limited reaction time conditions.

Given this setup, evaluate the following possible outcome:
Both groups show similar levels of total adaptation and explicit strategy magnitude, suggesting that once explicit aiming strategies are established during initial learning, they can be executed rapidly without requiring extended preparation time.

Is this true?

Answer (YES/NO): NO